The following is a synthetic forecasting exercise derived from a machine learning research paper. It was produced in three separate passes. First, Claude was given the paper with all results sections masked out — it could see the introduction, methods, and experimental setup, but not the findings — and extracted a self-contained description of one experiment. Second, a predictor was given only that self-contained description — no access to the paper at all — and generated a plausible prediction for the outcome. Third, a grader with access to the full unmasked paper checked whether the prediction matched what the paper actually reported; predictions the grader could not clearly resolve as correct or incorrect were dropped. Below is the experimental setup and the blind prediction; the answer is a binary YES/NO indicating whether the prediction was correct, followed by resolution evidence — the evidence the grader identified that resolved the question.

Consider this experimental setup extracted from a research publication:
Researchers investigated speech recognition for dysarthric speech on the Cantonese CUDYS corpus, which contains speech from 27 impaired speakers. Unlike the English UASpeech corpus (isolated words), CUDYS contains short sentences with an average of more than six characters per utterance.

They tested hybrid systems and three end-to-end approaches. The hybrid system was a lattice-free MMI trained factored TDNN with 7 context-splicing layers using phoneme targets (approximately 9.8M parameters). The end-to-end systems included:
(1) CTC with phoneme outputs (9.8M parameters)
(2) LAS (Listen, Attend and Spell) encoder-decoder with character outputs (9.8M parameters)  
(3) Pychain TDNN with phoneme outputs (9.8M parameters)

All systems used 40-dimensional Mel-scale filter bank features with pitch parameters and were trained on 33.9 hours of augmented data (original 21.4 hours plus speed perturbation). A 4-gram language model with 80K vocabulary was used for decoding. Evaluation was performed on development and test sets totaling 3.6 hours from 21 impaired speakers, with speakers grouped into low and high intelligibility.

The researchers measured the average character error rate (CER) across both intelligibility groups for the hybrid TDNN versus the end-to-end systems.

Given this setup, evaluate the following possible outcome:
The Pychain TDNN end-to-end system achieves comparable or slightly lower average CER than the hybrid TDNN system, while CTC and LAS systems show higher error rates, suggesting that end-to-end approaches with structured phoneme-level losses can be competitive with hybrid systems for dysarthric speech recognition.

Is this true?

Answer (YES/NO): NO